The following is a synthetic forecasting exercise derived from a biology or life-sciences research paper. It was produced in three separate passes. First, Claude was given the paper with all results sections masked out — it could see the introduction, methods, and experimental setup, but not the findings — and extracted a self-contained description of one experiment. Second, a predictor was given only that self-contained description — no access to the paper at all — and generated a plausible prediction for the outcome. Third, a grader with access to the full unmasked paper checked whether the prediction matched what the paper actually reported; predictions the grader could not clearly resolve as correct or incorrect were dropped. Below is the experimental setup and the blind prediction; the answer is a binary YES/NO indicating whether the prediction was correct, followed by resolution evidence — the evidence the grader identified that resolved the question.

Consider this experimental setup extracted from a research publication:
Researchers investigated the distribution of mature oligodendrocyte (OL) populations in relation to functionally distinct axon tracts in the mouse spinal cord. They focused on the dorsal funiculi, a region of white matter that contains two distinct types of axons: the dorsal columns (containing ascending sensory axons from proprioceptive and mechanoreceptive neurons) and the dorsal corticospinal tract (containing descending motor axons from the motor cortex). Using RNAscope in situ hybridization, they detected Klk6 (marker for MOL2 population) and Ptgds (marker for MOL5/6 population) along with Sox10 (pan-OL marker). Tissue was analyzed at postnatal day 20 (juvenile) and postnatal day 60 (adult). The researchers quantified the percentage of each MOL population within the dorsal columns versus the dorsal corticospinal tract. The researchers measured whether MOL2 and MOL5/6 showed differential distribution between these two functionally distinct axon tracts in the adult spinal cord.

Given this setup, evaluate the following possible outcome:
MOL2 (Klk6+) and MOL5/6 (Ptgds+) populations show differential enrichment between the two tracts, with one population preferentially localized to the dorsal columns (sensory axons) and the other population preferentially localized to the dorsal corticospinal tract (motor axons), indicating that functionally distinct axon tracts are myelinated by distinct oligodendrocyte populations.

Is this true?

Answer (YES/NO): YES